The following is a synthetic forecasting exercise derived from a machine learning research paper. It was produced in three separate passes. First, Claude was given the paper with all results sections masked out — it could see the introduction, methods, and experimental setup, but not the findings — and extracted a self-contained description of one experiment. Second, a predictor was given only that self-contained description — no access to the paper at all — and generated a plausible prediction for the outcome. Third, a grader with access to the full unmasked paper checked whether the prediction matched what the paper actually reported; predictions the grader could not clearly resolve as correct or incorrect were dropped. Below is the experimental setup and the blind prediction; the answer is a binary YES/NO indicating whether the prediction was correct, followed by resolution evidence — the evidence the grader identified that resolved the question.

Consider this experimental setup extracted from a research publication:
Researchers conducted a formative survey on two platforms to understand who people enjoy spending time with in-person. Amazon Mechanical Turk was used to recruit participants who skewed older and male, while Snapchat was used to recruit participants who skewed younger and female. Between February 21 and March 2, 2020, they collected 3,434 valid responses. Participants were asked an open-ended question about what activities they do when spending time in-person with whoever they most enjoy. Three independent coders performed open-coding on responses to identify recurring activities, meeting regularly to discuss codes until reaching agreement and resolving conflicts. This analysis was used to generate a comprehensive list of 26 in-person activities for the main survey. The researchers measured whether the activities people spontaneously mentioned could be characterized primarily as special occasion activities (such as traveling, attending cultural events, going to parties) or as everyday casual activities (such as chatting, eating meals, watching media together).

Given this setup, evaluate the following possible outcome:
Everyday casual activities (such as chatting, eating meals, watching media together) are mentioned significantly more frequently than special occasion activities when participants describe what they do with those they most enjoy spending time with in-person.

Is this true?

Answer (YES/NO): YES